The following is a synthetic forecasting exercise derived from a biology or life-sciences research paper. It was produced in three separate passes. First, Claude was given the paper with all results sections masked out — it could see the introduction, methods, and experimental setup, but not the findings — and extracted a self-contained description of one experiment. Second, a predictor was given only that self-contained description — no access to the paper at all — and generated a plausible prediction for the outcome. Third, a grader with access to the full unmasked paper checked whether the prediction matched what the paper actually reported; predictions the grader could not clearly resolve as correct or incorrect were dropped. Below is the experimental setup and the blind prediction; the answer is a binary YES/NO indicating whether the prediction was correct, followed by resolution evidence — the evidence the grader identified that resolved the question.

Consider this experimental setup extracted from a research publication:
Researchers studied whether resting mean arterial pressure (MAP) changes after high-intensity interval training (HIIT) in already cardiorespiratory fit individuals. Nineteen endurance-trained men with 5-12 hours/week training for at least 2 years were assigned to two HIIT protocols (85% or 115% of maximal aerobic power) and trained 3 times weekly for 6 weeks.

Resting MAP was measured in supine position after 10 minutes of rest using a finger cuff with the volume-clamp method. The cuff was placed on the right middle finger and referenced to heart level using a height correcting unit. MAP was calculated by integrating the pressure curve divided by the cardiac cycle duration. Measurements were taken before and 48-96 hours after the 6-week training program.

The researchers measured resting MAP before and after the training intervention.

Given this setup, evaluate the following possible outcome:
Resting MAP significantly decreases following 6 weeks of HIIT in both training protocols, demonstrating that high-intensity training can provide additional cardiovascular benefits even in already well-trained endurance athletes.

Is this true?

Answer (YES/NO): NO